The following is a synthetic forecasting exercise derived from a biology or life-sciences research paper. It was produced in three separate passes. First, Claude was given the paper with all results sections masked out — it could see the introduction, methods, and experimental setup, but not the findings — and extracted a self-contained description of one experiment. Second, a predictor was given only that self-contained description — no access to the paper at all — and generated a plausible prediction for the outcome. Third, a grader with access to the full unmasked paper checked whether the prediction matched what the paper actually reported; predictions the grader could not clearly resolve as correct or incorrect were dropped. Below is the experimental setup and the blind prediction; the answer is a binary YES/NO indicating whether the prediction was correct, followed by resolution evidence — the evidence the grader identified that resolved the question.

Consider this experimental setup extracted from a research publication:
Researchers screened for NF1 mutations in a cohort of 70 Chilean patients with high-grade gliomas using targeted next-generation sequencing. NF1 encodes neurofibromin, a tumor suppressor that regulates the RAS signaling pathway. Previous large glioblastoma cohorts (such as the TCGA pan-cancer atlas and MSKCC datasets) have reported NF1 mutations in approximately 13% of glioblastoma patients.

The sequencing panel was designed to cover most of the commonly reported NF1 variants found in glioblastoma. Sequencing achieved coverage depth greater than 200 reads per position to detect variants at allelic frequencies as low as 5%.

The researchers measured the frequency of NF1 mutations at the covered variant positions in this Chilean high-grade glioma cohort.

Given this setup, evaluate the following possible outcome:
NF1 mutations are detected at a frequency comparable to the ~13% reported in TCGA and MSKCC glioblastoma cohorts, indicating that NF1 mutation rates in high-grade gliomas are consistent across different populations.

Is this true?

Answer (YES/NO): NO